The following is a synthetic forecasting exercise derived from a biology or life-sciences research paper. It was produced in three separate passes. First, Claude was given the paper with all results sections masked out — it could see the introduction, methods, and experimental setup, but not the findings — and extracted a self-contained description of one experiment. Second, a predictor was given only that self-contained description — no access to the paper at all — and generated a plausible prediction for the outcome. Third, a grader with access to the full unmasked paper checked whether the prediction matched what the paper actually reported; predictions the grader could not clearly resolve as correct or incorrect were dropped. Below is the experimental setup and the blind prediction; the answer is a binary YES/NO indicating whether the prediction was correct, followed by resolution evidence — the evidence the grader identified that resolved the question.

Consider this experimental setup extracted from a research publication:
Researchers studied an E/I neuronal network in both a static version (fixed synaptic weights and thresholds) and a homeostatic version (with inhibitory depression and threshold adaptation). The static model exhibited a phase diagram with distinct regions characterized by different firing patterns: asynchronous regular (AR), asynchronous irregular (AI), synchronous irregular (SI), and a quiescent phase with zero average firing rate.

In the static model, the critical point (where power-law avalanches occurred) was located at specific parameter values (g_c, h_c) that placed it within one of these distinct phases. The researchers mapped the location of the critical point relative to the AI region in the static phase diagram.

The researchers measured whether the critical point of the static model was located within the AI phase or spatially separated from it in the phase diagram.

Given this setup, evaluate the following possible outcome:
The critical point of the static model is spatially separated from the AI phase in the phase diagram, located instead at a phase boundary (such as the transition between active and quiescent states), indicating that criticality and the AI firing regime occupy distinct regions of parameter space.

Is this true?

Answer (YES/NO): YES